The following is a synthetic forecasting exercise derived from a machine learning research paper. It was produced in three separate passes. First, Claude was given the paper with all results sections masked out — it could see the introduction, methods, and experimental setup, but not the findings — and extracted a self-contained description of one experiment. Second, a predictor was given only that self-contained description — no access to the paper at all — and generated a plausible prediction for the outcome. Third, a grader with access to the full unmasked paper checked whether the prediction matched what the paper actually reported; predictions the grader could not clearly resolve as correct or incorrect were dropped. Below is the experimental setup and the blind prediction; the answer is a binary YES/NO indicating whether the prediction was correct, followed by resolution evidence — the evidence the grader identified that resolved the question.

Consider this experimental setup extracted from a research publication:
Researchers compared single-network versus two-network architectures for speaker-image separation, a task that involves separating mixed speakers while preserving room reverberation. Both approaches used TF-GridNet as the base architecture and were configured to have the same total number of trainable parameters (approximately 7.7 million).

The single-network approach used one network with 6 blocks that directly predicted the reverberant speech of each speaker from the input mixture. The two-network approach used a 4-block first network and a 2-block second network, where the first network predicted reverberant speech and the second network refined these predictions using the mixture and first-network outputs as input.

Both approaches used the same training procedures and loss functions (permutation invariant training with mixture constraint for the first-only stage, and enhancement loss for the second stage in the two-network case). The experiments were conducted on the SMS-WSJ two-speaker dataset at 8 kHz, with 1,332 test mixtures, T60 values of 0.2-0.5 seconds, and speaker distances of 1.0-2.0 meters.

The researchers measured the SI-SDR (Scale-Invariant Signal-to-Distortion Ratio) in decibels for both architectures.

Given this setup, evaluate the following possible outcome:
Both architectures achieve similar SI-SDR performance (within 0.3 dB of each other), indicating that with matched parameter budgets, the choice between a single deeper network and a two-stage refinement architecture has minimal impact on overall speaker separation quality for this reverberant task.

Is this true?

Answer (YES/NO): NO